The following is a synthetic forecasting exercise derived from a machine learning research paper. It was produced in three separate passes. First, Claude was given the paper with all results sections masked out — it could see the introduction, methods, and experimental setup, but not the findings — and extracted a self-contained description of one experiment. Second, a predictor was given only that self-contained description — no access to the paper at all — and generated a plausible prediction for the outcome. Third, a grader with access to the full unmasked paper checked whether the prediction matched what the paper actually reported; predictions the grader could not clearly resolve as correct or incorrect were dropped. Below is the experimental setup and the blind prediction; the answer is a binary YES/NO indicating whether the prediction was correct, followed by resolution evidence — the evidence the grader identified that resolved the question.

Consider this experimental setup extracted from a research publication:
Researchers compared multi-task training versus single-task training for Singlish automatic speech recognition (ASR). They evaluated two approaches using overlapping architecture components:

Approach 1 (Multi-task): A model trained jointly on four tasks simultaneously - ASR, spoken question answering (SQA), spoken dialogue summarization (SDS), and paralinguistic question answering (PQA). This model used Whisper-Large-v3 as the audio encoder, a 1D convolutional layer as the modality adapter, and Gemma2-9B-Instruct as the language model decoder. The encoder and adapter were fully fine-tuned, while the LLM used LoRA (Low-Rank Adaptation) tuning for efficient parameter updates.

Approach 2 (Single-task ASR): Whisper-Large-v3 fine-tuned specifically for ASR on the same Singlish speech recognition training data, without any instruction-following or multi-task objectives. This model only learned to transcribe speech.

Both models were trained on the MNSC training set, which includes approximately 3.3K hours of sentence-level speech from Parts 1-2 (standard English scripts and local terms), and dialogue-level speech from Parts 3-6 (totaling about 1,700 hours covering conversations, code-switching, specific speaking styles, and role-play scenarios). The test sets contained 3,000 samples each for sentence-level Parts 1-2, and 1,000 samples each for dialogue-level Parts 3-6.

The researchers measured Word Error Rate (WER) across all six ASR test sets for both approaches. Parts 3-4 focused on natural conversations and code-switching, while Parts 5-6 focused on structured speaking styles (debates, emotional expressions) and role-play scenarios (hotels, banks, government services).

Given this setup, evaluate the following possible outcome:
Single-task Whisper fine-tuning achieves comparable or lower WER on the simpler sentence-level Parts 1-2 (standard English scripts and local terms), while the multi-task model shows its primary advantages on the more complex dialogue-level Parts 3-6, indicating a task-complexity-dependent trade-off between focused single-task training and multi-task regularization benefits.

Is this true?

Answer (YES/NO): NO